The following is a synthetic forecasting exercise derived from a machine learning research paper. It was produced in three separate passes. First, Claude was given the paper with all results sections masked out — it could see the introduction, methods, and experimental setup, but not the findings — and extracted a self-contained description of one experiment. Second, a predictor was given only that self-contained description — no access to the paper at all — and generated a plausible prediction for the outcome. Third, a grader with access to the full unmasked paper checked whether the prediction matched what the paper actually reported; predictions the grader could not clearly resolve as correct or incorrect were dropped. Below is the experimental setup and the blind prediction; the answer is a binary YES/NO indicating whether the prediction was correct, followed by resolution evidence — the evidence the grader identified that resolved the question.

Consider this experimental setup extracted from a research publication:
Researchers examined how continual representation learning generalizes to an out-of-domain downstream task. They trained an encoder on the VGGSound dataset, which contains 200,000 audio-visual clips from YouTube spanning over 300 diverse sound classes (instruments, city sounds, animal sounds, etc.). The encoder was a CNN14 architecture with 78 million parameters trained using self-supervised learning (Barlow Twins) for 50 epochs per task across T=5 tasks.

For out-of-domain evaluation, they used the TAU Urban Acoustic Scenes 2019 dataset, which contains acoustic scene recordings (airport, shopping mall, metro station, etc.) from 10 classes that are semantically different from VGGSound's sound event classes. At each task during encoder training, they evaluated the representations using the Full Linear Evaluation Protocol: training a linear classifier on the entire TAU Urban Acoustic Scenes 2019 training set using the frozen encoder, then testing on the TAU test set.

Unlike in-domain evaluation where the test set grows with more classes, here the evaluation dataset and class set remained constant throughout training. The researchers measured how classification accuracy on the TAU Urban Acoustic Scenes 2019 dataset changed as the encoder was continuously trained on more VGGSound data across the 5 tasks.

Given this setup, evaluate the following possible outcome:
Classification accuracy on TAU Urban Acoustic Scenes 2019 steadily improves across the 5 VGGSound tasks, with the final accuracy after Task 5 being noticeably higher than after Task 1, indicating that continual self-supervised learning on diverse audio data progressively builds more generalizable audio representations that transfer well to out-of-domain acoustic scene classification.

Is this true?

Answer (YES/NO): YES